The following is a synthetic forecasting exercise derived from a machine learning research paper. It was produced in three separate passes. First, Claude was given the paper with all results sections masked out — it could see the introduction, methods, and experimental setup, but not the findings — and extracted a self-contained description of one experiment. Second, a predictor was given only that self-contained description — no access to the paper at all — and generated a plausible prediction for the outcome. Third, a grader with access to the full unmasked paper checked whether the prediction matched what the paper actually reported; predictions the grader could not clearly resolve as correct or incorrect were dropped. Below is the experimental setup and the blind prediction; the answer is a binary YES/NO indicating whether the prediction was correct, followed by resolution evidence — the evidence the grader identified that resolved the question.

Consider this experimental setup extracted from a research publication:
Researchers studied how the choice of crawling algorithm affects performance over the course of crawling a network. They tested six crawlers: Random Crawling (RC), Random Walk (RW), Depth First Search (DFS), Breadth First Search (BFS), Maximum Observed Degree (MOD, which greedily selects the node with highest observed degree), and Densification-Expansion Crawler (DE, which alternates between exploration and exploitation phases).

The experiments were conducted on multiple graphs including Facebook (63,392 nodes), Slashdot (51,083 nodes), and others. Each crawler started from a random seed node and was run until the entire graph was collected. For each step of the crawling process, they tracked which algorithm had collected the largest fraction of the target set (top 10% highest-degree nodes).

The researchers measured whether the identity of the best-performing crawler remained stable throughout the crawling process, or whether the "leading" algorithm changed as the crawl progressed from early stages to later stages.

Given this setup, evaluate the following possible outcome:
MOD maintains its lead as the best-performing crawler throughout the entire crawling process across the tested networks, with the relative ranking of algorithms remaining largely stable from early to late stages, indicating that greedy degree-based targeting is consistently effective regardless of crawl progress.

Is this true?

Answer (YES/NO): NO